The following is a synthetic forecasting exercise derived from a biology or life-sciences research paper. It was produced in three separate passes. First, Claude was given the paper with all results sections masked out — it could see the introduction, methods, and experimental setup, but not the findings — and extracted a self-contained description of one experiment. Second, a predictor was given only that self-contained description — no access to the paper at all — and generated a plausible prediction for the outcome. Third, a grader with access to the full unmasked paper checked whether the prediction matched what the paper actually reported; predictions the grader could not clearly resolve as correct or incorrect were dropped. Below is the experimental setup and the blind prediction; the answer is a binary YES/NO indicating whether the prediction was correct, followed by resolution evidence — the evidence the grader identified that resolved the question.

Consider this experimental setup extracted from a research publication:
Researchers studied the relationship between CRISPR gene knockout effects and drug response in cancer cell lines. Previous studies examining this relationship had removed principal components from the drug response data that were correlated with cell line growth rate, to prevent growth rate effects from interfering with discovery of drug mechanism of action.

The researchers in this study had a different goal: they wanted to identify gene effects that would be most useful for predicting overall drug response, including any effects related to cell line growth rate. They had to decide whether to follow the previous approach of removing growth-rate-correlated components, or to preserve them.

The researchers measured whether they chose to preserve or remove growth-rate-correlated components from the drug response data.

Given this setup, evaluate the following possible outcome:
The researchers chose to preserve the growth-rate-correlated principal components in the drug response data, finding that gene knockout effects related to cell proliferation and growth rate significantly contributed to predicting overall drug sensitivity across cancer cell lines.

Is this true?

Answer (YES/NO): NO